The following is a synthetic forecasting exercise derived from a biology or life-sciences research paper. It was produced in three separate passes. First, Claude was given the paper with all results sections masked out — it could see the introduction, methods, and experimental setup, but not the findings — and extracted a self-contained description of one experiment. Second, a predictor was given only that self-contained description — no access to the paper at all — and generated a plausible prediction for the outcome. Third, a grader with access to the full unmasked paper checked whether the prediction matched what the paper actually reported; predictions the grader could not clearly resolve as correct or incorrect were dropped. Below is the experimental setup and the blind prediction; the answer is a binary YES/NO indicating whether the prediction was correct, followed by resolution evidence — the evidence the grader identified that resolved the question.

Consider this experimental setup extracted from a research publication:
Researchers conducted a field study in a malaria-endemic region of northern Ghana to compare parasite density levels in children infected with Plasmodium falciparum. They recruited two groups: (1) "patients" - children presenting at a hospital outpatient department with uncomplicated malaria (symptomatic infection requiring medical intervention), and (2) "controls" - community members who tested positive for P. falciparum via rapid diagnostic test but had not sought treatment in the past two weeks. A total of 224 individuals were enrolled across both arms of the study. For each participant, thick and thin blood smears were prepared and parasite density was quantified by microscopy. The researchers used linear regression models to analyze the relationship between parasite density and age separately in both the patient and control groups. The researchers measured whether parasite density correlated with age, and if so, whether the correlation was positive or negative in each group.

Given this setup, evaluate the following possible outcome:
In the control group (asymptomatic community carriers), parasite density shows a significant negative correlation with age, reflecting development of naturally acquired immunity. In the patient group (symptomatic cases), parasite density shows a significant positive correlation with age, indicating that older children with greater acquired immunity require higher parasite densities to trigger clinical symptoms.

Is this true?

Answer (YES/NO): NO